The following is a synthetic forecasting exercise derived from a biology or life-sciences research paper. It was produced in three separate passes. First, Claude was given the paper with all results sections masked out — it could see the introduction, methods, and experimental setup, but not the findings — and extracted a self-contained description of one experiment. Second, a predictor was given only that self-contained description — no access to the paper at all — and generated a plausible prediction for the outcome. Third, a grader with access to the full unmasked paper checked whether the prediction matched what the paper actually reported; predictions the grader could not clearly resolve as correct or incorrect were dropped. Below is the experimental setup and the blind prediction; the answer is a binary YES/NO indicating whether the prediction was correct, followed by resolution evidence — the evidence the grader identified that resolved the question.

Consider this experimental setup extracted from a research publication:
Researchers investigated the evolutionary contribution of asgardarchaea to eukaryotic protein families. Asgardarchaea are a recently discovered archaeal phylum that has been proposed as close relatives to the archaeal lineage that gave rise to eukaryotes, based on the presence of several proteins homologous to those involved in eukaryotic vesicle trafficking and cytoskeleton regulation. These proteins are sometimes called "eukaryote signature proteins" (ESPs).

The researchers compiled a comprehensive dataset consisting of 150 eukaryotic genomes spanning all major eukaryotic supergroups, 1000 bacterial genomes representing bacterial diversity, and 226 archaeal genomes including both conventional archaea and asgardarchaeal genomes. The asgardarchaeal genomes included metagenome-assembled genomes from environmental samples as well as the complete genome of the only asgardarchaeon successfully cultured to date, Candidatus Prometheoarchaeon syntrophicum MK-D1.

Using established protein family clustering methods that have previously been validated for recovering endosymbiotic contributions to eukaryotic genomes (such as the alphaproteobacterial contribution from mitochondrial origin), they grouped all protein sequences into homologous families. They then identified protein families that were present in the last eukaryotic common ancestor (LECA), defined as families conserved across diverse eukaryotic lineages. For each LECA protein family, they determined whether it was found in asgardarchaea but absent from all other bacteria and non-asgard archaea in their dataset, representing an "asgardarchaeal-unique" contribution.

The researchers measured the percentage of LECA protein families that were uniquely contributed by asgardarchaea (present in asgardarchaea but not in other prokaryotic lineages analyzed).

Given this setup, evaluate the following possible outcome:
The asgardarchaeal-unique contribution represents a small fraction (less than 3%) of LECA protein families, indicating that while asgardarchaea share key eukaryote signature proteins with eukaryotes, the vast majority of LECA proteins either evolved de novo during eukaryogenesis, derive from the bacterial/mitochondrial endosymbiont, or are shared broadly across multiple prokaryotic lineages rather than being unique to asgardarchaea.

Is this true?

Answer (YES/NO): YES